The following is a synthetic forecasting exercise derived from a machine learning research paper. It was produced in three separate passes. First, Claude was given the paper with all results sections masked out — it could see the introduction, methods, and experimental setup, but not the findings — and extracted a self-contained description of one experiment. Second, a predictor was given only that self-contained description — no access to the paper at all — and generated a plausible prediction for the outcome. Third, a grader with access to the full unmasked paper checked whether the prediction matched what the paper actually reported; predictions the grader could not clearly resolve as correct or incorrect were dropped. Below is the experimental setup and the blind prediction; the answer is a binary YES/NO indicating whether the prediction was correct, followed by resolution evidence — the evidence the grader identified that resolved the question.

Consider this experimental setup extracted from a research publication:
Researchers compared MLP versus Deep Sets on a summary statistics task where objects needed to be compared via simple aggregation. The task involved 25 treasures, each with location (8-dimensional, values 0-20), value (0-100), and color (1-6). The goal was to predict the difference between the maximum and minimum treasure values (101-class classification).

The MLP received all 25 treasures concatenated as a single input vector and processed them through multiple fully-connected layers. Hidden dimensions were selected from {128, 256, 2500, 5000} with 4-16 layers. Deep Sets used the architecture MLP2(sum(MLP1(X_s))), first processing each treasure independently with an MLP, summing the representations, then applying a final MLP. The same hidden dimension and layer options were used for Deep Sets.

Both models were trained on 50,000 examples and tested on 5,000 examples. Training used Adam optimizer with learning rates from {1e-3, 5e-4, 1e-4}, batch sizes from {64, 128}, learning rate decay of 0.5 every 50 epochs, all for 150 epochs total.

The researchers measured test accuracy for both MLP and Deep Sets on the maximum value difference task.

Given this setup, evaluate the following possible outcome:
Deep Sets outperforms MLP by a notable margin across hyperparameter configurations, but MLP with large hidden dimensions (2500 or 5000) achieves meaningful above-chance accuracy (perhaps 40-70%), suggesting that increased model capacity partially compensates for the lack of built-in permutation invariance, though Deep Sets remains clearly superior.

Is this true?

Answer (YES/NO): NO